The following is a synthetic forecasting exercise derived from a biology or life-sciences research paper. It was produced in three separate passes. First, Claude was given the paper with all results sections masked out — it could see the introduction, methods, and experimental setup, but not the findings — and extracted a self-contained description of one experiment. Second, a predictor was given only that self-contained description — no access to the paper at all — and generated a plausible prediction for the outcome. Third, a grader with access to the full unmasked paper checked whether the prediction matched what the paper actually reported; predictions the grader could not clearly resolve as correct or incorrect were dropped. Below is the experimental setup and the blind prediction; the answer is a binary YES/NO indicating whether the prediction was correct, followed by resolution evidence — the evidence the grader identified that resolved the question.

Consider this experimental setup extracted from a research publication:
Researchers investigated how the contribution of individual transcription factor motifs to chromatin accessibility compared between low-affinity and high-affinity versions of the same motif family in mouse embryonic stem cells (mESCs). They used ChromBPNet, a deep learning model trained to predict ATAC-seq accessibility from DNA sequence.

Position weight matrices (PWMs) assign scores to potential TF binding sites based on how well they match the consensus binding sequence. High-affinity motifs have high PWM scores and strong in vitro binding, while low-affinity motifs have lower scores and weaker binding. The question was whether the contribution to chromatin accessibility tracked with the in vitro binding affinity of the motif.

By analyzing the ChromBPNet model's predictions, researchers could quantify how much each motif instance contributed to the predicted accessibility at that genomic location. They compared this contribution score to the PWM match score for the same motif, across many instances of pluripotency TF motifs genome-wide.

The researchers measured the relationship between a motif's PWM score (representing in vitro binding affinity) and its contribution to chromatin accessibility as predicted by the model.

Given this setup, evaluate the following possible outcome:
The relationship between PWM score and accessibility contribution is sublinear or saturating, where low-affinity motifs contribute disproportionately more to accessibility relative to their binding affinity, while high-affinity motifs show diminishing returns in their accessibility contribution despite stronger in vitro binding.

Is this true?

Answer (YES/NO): YES